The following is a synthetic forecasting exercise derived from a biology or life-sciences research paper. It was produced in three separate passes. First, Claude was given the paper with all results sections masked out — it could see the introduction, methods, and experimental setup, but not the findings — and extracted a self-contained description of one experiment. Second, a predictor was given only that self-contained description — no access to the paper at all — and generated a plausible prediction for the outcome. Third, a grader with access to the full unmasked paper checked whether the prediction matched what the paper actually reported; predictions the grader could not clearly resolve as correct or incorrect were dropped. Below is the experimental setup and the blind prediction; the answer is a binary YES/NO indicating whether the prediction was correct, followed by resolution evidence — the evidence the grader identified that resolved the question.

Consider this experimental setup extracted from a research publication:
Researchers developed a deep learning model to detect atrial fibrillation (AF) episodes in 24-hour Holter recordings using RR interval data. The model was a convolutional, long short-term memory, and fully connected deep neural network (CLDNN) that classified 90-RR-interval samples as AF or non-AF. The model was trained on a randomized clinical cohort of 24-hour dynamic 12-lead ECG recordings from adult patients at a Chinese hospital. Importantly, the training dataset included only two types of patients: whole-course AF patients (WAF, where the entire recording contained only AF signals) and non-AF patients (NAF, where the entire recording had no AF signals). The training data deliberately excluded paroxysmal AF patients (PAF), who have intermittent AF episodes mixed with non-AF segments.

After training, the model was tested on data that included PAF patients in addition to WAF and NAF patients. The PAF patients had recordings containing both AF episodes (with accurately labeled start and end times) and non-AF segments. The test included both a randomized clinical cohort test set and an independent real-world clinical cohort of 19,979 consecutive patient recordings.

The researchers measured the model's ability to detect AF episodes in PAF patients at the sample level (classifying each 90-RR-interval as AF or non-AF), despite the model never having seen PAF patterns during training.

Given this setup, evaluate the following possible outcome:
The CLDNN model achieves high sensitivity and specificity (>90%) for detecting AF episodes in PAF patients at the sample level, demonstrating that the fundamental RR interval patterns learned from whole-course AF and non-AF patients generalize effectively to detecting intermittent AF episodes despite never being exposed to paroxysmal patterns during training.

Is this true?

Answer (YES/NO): YES